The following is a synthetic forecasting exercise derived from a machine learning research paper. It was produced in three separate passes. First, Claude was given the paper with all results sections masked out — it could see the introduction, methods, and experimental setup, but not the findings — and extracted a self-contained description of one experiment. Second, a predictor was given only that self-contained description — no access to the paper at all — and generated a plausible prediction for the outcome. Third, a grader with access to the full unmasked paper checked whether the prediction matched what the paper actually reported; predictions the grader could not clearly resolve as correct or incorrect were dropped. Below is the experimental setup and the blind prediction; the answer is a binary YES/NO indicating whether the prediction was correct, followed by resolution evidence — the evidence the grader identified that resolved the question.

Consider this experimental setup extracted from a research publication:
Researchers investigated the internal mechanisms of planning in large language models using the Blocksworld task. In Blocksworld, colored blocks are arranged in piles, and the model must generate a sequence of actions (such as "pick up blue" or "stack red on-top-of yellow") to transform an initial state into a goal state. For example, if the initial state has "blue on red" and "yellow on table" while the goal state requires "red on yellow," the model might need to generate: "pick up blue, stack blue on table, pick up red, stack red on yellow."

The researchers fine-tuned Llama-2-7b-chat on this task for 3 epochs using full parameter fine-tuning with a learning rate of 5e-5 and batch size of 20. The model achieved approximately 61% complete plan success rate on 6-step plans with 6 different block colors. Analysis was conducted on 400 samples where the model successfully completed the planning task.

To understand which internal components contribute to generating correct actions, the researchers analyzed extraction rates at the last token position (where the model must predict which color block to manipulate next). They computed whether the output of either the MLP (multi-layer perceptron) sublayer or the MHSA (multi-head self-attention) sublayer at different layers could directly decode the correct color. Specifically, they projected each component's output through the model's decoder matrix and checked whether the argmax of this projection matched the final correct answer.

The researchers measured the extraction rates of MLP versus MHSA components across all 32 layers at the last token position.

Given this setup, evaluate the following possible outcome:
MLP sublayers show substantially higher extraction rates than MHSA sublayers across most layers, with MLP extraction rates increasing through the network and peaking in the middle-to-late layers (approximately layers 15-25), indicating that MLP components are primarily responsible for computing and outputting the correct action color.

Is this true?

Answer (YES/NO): NO